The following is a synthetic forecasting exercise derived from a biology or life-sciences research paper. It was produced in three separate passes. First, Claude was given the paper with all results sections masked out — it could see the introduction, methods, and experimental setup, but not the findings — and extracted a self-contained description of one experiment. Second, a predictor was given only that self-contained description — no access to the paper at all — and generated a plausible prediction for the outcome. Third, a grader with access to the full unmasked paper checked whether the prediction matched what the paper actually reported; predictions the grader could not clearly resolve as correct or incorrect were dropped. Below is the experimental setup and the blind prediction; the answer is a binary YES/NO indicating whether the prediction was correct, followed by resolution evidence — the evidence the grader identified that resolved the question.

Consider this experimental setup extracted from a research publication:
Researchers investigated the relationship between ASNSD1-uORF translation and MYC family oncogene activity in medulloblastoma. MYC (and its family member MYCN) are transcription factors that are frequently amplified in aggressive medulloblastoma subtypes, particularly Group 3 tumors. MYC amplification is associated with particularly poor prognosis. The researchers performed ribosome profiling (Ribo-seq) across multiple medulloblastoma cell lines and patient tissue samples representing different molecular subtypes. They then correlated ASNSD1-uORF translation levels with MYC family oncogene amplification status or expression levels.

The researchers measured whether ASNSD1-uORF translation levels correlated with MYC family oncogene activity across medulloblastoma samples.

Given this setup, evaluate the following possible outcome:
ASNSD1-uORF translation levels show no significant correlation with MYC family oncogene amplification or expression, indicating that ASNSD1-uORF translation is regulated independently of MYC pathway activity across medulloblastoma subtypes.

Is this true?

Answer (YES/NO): NO